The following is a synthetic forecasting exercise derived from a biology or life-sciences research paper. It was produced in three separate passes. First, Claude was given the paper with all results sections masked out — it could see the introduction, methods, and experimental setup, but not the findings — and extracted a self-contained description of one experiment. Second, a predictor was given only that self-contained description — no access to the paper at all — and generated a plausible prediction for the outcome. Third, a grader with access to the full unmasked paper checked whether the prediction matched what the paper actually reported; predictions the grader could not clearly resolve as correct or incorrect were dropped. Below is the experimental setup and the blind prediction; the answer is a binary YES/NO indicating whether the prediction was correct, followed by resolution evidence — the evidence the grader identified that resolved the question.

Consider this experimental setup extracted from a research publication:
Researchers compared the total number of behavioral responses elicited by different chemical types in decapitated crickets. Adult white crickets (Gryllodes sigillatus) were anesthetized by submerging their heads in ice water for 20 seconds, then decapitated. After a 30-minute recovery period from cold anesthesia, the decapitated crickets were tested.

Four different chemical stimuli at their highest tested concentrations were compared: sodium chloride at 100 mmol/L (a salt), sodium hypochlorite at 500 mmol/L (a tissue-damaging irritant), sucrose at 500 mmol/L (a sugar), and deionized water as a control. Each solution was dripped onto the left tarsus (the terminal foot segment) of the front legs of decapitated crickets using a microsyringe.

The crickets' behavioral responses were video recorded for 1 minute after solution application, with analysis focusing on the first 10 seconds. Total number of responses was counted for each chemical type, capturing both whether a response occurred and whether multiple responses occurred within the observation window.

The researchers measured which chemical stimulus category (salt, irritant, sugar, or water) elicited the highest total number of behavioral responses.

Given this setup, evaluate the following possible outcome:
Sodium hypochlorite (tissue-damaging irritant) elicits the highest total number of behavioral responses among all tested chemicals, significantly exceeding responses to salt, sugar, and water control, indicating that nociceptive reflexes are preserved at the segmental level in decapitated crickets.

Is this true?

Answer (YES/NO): YES